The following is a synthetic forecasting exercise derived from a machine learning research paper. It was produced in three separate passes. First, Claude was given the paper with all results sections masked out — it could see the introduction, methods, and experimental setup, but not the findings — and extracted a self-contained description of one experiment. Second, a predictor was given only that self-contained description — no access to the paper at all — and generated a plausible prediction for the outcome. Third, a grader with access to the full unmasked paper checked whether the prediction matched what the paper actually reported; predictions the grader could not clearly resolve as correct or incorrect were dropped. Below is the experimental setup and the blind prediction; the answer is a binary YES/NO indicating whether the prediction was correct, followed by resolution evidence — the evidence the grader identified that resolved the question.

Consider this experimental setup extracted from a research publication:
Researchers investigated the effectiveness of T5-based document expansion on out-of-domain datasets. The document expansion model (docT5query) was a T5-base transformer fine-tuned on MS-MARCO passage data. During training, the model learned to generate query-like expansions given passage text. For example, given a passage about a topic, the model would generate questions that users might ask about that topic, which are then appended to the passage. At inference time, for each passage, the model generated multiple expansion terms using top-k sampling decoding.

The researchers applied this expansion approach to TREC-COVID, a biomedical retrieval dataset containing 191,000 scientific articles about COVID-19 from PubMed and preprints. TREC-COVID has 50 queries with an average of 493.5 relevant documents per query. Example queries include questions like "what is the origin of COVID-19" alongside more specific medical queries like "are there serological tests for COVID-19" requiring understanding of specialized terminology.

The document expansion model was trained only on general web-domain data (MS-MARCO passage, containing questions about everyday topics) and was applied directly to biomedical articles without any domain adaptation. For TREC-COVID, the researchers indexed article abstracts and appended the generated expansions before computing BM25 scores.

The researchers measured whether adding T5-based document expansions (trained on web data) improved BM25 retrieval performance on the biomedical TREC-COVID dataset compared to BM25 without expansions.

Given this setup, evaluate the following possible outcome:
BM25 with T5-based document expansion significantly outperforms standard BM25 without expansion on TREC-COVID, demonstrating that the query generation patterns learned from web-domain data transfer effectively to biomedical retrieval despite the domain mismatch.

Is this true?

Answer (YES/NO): NO